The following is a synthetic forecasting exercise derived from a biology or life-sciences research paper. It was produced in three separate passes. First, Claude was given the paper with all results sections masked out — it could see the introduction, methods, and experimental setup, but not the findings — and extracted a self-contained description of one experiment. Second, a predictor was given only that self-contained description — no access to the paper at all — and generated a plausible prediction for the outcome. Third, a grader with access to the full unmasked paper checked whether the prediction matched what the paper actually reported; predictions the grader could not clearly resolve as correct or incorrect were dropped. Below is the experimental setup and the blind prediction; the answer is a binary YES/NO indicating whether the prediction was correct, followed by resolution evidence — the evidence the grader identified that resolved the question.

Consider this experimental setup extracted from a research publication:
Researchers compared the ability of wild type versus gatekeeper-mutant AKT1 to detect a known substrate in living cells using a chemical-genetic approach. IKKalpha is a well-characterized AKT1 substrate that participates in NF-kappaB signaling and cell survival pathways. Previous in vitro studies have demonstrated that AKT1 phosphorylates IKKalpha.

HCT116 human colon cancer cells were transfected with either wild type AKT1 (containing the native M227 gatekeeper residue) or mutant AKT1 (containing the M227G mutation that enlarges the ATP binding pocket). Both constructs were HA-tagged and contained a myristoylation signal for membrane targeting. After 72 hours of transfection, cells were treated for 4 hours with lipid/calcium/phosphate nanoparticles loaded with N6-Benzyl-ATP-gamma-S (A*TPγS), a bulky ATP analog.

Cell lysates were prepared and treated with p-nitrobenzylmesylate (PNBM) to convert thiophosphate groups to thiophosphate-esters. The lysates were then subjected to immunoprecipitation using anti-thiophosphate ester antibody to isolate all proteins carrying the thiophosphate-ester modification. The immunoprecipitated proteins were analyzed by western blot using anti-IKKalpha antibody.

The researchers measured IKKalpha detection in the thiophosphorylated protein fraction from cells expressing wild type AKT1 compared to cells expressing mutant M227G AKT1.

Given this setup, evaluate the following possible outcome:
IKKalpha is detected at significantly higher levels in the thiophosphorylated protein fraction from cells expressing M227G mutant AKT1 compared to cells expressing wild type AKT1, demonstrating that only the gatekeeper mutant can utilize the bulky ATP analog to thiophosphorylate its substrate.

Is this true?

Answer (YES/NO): YES